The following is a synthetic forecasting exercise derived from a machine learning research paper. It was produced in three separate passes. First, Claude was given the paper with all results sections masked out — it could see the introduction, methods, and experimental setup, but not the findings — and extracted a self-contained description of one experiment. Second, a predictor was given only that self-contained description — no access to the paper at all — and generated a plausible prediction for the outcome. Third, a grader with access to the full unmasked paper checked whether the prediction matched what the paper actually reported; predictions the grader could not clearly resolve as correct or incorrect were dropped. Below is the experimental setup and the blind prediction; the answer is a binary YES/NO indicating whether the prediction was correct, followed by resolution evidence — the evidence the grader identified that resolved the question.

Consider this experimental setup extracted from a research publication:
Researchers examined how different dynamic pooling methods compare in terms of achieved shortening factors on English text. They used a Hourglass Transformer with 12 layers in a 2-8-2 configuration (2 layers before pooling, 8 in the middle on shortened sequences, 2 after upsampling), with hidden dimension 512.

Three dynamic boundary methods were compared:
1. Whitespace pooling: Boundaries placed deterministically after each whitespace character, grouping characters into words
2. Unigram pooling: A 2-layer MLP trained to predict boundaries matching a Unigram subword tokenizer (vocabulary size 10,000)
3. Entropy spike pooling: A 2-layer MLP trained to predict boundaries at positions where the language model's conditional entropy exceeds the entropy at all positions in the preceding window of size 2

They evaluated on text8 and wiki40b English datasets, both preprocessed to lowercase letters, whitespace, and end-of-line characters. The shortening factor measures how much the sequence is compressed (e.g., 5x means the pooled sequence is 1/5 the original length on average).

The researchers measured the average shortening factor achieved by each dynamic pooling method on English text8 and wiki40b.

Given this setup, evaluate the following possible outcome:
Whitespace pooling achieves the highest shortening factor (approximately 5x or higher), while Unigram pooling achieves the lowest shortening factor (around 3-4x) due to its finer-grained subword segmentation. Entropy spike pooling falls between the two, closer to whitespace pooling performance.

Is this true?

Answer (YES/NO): NO